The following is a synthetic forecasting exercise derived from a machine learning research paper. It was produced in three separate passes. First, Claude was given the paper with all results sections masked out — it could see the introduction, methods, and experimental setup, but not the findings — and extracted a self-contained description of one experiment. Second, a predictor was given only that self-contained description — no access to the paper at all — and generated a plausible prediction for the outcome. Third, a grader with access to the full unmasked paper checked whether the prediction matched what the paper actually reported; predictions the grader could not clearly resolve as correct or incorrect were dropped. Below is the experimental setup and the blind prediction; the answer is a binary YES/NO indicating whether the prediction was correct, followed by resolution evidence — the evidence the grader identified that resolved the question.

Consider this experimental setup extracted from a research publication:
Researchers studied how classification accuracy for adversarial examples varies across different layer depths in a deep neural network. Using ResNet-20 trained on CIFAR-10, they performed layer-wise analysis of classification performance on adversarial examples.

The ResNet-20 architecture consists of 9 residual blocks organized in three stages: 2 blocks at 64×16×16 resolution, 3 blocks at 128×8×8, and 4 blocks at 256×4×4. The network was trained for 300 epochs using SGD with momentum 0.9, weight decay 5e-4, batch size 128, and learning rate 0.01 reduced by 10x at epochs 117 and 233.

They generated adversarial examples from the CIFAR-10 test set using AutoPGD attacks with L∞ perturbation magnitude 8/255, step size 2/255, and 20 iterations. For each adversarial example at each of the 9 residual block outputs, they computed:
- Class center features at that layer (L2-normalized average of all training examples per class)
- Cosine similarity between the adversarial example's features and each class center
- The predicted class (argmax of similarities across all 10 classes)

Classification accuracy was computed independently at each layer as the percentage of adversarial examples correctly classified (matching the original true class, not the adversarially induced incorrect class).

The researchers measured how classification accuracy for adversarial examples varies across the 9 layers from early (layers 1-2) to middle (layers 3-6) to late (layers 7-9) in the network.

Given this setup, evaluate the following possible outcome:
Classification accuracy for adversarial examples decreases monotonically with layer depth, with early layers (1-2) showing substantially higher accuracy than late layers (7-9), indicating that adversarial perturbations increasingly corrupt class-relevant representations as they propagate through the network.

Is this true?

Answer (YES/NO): NO